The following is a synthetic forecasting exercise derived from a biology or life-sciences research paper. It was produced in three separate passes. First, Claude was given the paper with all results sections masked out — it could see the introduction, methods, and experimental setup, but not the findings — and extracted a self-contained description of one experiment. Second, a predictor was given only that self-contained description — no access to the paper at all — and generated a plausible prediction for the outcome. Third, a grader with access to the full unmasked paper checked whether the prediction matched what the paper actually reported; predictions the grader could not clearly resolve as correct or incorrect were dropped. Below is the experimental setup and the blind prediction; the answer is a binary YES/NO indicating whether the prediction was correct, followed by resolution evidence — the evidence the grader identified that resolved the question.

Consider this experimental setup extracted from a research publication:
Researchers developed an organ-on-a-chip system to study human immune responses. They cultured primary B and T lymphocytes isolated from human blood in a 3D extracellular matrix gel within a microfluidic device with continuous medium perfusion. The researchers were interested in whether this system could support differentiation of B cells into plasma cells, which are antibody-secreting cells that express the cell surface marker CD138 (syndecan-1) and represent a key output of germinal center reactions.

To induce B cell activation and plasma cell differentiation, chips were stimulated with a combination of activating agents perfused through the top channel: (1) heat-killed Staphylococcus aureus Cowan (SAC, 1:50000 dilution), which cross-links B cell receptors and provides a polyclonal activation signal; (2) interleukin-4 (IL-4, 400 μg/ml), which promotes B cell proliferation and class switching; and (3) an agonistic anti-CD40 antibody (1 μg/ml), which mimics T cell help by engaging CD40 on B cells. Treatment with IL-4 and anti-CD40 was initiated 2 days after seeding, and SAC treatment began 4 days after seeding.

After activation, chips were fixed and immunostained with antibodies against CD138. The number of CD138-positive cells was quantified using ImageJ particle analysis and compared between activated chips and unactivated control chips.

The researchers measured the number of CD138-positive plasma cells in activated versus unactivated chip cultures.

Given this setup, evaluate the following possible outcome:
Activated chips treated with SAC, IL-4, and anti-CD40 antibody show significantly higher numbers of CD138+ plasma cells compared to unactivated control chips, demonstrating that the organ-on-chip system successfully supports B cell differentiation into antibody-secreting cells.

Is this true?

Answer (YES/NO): YES